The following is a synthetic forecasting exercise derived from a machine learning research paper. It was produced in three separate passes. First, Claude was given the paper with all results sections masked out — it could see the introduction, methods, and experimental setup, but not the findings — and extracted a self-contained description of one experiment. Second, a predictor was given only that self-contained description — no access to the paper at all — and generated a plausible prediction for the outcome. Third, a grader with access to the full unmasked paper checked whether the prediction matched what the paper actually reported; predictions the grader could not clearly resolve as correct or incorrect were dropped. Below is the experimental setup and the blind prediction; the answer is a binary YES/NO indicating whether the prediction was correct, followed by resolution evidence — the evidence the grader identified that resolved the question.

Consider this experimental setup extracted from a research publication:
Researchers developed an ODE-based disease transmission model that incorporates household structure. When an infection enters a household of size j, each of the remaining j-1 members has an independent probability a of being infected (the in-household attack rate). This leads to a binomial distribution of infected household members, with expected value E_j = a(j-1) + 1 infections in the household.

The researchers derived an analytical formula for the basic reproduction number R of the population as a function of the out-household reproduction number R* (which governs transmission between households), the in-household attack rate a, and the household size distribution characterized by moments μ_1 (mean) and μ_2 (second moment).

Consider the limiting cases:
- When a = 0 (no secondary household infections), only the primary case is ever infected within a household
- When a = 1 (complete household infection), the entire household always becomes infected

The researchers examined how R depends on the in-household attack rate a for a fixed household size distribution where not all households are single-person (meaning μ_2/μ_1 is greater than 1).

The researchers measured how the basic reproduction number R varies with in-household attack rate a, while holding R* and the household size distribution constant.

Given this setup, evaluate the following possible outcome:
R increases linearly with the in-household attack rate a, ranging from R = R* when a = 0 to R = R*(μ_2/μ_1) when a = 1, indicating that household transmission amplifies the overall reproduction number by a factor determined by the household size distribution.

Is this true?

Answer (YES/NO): YES